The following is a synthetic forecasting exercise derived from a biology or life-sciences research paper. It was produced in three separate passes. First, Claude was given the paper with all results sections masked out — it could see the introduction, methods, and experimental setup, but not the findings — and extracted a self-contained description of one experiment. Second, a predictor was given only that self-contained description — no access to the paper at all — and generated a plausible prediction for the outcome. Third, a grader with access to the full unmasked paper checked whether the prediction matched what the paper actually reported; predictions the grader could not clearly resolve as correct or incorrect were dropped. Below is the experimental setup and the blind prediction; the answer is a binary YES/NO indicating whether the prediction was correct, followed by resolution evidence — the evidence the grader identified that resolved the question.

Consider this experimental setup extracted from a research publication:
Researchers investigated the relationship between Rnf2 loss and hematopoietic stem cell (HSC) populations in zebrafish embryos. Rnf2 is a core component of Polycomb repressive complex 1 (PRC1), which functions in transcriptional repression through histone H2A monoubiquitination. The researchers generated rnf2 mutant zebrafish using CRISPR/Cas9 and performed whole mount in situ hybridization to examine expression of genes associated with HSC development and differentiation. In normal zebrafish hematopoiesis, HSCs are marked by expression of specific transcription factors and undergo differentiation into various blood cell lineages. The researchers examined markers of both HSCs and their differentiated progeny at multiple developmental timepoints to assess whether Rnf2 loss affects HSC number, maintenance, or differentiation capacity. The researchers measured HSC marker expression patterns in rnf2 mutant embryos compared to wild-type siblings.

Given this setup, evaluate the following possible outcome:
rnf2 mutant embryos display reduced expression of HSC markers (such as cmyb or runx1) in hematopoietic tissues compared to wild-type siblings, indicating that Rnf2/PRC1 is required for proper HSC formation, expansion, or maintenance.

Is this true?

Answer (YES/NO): NO